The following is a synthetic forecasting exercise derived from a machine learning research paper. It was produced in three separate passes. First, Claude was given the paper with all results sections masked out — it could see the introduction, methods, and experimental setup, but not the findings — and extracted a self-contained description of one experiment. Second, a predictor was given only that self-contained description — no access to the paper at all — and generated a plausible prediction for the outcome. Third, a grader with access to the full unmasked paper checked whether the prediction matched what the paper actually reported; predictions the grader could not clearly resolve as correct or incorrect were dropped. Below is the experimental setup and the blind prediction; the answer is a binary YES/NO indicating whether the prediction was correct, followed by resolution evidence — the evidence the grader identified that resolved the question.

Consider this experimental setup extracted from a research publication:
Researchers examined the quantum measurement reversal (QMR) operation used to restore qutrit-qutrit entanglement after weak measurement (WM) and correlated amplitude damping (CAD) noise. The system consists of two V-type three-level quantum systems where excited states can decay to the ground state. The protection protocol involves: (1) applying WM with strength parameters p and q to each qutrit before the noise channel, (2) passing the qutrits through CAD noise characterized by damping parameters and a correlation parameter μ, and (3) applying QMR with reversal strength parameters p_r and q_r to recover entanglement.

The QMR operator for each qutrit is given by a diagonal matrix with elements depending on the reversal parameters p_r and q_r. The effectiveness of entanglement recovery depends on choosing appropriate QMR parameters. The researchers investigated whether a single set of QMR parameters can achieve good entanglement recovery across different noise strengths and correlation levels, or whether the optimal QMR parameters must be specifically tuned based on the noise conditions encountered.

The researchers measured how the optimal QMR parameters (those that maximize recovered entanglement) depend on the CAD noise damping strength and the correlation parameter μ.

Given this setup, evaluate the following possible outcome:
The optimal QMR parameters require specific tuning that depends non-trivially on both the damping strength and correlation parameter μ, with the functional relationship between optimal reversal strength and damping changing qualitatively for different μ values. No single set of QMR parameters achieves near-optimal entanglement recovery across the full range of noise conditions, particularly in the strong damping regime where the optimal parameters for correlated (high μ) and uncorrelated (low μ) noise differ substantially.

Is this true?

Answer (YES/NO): NO